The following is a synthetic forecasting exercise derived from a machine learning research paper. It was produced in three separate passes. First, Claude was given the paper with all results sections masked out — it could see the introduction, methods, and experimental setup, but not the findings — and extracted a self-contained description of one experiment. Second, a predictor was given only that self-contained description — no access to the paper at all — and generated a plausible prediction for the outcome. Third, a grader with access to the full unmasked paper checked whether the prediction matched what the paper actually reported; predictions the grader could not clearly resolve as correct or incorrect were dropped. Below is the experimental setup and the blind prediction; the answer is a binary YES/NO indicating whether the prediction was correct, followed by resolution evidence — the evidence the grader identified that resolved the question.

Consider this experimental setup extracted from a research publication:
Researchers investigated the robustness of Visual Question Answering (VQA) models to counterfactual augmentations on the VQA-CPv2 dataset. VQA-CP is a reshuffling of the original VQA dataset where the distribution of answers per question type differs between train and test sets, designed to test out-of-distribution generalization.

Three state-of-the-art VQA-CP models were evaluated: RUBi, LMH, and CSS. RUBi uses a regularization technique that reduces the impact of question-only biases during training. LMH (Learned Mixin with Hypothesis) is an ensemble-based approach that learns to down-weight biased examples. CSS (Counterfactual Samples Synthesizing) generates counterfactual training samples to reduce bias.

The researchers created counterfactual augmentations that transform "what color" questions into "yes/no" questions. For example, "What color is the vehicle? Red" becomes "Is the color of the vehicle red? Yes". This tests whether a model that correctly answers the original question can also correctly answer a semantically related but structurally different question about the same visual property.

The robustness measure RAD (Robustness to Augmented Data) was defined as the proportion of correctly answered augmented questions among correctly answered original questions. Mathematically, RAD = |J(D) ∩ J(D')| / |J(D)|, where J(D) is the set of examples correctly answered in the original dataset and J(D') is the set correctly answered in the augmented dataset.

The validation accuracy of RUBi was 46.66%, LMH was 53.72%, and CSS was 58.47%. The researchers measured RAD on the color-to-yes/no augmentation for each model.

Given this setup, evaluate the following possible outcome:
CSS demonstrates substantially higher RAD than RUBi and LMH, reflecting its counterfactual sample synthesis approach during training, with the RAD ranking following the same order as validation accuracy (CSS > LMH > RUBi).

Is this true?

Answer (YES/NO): NO